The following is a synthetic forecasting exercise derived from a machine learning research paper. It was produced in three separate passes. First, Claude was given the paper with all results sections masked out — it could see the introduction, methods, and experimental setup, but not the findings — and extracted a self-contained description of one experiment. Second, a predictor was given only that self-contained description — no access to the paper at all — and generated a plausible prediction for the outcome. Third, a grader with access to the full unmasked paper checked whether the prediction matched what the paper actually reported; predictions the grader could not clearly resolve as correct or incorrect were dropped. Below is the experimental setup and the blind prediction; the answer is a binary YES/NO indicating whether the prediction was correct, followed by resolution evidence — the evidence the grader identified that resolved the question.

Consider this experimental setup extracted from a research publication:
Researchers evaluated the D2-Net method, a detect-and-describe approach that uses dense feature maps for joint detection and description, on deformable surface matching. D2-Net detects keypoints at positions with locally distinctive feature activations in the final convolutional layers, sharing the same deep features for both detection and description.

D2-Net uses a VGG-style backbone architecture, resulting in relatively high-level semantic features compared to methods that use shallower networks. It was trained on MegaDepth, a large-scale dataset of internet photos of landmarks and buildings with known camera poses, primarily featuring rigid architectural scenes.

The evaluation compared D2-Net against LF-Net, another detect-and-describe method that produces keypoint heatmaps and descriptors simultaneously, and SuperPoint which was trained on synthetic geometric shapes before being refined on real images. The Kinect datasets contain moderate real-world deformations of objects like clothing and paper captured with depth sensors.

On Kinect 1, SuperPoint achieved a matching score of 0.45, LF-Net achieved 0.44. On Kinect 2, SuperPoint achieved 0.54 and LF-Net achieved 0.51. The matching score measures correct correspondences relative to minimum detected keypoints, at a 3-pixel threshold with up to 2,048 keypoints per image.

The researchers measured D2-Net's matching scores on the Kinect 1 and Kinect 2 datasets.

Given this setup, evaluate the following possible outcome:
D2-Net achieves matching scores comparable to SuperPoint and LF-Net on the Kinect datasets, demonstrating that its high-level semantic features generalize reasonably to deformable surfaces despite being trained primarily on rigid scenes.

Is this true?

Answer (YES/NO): NO